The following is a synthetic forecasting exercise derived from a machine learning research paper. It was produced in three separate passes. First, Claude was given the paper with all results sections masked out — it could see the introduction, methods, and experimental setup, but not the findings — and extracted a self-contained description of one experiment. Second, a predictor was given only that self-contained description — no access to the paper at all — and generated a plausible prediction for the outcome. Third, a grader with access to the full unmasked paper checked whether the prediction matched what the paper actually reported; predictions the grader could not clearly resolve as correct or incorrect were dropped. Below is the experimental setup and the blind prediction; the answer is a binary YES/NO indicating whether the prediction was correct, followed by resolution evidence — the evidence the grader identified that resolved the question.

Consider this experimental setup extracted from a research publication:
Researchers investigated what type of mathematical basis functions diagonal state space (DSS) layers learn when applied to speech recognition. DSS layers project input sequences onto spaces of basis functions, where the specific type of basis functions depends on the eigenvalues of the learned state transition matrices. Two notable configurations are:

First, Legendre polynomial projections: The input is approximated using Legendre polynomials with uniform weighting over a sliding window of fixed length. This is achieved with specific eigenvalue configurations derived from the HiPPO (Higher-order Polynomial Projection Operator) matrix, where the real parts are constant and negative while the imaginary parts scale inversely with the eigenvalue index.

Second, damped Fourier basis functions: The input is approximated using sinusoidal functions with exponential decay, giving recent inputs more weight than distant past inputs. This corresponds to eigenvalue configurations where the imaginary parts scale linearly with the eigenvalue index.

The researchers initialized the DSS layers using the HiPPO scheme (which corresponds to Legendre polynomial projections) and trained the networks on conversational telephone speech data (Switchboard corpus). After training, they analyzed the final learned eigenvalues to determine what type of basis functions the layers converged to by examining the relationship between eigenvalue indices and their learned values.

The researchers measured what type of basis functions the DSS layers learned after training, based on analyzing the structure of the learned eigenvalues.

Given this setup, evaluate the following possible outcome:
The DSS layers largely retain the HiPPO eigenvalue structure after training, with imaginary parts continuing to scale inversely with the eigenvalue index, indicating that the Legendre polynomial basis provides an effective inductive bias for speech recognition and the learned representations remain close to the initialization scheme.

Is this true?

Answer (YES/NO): NO